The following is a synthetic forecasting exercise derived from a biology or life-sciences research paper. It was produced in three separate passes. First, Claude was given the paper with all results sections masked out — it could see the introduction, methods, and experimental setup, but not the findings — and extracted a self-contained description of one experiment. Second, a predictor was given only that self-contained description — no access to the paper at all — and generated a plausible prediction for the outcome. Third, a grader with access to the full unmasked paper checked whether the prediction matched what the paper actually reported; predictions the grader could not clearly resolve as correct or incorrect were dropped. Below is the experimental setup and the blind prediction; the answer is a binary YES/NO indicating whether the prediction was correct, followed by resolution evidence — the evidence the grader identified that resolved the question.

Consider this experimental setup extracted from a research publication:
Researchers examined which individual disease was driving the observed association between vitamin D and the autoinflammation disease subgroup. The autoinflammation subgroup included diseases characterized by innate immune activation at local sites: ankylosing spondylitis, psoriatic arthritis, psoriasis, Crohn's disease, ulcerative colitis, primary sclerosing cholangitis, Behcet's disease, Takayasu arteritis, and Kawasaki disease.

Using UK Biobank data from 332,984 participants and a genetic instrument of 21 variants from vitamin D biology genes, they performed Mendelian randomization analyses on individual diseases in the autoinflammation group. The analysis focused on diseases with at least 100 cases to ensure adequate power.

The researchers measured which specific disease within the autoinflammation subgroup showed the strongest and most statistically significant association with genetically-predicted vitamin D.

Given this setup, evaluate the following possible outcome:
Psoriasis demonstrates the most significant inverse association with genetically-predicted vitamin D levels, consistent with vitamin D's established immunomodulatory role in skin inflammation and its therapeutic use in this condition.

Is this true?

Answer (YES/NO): YES